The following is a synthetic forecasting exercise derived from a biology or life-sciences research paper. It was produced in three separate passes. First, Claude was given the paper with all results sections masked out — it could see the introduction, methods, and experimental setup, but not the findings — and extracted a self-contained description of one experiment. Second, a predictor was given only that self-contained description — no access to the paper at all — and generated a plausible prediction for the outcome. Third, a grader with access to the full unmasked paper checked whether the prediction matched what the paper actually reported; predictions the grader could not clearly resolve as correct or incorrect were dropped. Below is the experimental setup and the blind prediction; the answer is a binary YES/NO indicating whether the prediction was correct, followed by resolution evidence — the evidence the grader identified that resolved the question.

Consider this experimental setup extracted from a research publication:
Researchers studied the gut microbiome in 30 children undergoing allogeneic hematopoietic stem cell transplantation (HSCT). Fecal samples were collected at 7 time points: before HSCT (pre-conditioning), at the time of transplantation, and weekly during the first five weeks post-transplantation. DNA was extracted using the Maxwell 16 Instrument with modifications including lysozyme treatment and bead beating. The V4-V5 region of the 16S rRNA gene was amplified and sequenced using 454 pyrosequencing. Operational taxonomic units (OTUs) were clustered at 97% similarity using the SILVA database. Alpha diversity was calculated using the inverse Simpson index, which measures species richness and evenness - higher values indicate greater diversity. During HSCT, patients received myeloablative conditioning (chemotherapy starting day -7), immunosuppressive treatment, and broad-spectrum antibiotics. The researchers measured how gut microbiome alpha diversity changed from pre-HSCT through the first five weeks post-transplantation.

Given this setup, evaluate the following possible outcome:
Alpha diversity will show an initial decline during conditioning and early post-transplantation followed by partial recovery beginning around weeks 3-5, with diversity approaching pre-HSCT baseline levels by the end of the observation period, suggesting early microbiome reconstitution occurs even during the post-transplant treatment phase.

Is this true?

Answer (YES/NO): NO